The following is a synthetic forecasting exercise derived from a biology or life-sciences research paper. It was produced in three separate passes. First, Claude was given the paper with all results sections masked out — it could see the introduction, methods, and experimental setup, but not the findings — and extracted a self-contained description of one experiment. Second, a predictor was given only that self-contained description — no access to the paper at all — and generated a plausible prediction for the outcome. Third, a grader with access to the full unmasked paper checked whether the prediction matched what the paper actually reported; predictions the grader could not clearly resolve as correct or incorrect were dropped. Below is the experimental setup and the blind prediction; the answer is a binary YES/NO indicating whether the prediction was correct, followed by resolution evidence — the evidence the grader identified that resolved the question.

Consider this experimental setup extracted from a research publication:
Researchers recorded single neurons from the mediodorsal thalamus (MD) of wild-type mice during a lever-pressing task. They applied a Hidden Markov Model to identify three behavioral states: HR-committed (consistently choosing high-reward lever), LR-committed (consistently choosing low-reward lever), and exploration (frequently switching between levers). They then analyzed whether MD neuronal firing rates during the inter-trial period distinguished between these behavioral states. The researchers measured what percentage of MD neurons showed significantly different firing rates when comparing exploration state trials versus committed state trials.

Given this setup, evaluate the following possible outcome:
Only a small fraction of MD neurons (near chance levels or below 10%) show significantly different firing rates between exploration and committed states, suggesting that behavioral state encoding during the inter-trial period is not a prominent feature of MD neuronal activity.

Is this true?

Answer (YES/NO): NO